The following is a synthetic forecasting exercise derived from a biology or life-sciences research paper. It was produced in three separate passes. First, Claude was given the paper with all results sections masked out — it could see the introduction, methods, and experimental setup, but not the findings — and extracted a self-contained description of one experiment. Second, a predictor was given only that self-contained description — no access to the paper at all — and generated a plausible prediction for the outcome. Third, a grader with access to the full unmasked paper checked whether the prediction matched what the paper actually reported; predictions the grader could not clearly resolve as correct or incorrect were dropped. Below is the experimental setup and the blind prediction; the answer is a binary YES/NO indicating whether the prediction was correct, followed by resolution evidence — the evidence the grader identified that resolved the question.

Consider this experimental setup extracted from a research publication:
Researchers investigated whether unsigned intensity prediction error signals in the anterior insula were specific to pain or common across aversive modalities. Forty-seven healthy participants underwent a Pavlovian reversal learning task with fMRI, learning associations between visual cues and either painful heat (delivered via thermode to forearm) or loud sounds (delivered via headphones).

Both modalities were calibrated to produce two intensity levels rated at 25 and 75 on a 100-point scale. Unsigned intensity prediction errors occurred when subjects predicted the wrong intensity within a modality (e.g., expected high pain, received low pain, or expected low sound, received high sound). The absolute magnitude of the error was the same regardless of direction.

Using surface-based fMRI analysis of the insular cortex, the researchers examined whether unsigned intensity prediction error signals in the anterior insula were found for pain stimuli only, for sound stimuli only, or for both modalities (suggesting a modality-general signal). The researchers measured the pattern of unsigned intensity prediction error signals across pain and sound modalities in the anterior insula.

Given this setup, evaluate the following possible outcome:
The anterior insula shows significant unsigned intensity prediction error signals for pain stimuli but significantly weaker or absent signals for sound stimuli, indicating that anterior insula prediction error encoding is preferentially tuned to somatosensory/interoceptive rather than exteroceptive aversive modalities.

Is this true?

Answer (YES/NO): NO